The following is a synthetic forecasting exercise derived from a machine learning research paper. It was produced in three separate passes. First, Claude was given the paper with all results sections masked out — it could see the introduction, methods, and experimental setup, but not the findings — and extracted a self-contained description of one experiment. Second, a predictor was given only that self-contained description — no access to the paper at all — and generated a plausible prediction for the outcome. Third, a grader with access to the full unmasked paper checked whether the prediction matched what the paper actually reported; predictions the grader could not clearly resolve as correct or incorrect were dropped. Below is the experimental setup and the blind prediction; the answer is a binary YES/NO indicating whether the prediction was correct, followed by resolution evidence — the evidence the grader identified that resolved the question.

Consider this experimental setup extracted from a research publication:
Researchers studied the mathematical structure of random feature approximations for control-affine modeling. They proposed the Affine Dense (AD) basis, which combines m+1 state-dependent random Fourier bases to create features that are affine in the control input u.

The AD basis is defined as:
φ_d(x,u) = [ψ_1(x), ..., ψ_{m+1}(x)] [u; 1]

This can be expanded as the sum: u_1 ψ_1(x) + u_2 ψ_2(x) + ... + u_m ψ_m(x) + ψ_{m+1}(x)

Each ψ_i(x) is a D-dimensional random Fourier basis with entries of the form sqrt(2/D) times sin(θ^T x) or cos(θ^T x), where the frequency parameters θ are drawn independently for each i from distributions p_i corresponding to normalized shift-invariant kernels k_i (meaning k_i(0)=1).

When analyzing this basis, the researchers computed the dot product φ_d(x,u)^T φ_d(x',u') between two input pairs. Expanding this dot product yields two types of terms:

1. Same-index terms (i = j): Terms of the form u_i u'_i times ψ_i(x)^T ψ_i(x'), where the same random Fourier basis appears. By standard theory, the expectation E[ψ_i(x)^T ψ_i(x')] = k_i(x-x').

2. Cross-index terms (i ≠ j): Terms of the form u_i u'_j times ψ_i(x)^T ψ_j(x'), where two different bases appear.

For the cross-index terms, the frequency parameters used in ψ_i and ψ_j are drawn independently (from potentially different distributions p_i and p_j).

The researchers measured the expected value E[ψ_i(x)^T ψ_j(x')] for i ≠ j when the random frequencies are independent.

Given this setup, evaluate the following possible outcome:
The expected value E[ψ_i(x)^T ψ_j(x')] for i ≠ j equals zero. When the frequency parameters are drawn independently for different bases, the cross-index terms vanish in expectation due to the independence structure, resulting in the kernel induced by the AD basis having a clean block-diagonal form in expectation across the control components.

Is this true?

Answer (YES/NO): NO